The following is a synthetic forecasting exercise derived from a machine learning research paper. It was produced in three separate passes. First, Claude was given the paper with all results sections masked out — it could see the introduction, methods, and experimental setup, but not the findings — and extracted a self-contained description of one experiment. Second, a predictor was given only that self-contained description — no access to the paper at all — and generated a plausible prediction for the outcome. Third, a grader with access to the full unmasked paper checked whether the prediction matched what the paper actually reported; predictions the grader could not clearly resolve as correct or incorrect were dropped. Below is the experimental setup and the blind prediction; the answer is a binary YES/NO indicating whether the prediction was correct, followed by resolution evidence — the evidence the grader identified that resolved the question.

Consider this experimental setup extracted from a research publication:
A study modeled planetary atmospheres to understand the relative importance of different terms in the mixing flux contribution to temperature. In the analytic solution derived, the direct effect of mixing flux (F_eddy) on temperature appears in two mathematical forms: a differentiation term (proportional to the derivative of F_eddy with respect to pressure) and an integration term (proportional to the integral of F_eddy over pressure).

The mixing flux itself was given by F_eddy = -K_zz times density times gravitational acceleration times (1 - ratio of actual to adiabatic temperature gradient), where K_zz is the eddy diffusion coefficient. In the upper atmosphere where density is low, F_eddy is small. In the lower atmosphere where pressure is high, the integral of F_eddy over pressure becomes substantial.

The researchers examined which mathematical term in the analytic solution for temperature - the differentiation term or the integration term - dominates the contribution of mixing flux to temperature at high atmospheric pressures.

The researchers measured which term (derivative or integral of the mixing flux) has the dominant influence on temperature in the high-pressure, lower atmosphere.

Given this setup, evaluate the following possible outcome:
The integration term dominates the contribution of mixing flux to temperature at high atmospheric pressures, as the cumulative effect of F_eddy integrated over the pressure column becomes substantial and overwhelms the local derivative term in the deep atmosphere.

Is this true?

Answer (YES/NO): YES